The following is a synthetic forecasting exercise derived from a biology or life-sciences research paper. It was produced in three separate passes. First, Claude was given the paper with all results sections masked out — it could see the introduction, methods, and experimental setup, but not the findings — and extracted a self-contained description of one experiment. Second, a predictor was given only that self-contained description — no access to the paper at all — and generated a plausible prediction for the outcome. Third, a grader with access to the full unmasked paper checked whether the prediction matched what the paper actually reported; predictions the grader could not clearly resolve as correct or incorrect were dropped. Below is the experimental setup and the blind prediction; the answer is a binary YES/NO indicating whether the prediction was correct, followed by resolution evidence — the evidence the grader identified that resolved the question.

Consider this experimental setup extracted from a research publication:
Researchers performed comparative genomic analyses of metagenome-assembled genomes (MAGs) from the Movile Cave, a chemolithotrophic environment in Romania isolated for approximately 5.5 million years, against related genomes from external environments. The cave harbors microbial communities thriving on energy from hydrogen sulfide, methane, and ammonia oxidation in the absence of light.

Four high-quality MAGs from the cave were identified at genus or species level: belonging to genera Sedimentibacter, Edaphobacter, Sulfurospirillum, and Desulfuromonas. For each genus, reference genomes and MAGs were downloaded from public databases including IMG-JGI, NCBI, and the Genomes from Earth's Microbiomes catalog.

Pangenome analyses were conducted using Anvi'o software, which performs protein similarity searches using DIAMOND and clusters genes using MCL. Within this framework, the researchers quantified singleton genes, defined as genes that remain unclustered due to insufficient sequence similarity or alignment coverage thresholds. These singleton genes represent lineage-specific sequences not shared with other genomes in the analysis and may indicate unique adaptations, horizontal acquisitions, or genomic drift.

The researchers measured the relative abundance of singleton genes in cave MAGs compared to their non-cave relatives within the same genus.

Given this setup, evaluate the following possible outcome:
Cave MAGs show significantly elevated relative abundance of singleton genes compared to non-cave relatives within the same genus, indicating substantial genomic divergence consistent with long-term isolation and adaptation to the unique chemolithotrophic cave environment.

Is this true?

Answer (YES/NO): NO